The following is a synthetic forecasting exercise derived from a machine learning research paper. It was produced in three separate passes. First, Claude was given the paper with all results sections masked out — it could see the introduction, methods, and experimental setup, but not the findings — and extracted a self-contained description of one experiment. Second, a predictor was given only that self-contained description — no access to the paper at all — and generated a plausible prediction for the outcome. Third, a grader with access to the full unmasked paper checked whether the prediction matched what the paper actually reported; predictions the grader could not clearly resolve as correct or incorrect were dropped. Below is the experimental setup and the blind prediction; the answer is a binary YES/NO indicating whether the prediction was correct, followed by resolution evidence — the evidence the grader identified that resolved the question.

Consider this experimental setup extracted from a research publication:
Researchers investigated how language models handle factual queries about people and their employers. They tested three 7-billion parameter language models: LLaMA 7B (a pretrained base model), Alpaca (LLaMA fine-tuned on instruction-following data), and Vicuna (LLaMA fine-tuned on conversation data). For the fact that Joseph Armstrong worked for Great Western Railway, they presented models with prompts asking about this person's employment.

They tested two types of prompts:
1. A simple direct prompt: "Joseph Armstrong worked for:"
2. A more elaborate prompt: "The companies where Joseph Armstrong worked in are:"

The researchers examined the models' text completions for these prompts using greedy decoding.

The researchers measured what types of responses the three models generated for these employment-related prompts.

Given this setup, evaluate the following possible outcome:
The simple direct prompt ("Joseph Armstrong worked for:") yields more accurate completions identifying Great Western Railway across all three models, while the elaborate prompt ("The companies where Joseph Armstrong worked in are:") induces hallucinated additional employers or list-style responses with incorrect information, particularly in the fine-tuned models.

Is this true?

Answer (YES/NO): NO